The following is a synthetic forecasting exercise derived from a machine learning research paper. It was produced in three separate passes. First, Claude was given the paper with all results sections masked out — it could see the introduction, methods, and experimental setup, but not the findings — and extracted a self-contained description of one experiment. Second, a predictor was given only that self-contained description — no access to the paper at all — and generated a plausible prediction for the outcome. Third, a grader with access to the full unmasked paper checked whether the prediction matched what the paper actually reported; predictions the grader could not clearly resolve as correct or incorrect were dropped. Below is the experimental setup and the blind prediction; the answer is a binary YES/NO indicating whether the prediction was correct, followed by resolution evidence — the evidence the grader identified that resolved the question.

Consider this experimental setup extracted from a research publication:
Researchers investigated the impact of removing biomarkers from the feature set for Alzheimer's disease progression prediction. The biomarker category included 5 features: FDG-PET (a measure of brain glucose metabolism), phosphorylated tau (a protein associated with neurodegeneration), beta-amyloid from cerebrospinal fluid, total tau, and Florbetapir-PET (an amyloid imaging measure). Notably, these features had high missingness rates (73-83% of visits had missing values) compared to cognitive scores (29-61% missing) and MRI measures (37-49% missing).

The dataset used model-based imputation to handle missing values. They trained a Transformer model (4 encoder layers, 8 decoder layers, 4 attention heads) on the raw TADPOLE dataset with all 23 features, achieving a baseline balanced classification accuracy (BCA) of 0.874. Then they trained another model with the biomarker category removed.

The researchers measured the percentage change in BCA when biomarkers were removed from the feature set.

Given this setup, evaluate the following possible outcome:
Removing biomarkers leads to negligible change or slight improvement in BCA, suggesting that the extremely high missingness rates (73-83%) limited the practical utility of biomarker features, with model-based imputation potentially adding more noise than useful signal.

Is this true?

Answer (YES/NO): NO